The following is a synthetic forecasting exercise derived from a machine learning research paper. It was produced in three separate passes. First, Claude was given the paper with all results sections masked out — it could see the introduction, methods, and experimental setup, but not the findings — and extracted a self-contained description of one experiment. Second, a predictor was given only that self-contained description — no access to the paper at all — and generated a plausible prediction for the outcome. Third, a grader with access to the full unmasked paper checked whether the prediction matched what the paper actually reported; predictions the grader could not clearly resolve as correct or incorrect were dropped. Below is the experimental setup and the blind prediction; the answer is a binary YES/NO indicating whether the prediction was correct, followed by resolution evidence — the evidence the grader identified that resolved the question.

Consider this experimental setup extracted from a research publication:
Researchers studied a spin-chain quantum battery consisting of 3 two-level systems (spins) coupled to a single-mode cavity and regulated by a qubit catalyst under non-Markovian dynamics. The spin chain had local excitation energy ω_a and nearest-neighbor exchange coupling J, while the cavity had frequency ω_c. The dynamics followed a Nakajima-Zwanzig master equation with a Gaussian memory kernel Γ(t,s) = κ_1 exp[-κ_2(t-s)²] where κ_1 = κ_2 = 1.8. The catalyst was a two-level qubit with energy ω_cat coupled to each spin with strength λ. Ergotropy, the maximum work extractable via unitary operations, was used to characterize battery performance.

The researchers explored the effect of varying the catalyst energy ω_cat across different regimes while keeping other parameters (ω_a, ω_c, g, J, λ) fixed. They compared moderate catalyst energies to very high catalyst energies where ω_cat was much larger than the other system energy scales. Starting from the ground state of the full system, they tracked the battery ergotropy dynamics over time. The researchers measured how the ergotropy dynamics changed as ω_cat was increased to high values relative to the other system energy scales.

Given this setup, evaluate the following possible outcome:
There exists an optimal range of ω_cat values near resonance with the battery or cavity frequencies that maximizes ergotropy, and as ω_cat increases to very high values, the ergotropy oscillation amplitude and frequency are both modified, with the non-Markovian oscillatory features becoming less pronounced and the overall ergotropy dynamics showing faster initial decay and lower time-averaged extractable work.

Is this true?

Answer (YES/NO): NO